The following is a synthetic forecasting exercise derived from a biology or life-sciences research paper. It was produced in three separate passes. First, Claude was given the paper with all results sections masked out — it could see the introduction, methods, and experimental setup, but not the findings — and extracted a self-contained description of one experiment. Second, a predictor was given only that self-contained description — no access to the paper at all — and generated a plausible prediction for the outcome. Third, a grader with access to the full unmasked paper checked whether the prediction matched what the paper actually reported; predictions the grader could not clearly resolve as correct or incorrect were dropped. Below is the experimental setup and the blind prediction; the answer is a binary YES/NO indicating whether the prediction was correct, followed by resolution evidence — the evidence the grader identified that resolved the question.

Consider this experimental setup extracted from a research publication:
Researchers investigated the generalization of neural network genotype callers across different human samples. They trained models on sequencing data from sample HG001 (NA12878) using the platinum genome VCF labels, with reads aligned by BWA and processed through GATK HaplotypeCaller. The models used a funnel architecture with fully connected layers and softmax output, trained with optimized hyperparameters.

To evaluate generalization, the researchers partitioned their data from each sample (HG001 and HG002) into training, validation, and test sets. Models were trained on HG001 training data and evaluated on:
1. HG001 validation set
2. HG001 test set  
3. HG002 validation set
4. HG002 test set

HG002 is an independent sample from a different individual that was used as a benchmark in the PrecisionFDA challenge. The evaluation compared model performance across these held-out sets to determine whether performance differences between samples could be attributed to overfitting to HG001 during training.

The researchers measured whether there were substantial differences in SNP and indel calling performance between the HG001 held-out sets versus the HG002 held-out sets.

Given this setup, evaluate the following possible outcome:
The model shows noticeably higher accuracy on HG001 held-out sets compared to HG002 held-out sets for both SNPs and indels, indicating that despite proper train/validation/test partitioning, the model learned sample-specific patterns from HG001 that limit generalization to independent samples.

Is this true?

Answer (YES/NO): NO